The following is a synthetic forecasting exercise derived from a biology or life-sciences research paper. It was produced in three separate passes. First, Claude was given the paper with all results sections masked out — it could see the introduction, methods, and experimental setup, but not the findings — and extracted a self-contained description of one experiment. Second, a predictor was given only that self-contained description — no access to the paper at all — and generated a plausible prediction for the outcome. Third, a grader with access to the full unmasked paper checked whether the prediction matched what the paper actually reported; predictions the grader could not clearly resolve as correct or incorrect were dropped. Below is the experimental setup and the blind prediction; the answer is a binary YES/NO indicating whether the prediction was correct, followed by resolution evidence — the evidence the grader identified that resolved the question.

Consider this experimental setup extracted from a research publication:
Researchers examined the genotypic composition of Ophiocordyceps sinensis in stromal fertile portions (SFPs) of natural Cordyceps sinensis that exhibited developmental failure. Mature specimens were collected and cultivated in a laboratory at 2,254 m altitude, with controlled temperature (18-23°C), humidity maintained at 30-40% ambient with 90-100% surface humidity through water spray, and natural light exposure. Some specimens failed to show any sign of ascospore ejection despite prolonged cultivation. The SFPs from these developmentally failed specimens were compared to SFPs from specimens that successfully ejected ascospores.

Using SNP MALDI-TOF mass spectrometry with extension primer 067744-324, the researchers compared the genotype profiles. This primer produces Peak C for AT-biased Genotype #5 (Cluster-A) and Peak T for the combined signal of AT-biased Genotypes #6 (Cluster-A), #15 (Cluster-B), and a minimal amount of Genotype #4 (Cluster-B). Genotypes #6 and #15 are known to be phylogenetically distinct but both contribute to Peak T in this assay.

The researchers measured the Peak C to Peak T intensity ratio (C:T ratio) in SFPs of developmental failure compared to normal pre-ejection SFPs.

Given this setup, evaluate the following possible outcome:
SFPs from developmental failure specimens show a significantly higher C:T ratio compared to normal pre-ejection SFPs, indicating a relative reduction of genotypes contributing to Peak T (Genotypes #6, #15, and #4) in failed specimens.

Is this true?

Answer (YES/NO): YES